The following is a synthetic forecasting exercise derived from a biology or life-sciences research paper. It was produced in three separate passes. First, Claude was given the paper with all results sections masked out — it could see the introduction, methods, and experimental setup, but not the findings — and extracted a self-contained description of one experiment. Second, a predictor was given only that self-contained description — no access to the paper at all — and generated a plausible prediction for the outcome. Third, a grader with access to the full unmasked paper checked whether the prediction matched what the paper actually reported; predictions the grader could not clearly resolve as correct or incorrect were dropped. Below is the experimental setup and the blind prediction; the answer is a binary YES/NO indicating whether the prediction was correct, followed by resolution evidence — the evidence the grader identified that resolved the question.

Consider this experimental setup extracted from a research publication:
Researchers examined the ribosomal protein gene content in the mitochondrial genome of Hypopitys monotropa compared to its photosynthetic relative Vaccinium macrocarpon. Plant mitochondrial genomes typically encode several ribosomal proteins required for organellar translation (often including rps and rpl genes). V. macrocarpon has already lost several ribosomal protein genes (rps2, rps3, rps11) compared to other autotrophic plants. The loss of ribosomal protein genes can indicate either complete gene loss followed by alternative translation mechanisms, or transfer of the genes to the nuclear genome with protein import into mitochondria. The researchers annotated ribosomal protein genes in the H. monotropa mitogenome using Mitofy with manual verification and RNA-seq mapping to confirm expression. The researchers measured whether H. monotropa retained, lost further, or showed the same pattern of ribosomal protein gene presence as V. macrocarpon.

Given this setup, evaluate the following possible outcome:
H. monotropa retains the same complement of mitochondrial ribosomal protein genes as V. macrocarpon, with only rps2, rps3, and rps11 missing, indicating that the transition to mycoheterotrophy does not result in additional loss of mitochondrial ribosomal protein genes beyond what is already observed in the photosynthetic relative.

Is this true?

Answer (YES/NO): NO